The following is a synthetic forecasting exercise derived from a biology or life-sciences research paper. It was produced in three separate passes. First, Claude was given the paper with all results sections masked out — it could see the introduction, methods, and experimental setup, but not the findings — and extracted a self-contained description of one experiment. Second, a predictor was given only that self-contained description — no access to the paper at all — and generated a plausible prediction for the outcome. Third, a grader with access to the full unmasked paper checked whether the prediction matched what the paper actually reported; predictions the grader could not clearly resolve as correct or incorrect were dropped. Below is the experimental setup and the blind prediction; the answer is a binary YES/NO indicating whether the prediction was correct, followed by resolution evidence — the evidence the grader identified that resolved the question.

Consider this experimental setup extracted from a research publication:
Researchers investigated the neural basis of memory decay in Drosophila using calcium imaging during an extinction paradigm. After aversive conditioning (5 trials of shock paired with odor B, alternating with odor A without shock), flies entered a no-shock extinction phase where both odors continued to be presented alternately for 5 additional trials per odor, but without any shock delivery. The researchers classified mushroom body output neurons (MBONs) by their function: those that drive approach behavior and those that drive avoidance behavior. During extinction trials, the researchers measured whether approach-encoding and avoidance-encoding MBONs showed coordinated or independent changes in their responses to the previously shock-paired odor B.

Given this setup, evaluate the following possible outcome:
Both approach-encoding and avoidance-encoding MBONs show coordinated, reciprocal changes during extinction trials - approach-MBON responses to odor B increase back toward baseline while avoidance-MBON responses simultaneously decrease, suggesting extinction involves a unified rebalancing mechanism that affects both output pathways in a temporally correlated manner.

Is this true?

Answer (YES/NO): NO